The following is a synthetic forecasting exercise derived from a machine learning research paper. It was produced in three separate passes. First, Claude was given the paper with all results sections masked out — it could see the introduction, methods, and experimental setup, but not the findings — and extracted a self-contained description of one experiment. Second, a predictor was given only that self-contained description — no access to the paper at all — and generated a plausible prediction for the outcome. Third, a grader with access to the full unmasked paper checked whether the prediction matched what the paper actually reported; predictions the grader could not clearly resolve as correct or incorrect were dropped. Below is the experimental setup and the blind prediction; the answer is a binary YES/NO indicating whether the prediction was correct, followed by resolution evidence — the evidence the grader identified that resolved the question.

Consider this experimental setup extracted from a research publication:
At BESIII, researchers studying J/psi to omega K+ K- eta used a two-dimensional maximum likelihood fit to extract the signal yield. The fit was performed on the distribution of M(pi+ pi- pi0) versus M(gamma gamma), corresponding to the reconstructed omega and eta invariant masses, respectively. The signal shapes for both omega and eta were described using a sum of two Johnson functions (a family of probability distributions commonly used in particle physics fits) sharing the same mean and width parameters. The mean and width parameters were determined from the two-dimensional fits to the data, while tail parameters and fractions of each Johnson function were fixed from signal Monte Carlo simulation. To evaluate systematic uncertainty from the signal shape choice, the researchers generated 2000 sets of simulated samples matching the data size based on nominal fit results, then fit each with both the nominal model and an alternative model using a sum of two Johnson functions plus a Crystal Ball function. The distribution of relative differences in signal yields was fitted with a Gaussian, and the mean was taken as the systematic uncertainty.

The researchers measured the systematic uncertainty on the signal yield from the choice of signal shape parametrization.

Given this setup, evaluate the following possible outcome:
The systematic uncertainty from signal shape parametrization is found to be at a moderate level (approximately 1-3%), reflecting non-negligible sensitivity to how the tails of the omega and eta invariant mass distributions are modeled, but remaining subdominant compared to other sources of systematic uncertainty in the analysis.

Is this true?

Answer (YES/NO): NO